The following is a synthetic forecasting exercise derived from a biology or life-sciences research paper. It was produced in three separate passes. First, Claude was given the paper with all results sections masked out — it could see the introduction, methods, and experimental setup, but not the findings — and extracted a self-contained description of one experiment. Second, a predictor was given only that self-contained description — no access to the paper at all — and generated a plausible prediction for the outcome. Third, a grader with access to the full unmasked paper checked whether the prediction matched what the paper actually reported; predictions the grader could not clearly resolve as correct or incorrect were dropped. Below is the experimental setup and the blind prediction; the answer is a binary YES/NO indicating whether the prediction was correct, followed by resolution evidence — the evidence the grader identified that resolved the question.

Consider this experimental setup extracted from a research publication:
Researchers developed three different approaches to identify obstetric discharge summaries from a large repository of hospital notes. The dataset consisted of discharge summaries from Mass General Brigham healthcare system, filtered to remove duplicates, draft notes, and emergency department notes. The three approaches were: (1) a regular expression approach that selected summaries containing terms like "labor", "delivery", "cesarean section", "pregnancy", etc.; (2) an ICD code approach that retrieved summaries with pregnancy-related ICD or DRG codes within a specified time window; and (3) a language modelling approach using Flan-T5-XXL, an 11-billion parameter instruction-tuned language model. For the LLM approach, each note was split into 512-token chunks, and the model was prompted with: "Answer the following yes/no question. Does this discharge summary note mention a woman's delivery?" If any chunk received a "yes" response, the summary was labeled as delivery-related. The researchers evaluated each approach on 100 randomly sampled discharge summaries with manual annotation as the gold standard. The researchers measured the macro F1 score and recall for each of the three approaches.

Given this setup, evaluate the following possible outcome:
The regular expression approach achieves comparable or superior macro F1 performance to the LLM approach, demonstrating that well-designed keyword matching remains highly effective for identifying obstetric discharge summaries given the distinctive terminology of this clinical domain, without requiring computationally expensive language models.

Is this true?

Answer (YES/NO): NO